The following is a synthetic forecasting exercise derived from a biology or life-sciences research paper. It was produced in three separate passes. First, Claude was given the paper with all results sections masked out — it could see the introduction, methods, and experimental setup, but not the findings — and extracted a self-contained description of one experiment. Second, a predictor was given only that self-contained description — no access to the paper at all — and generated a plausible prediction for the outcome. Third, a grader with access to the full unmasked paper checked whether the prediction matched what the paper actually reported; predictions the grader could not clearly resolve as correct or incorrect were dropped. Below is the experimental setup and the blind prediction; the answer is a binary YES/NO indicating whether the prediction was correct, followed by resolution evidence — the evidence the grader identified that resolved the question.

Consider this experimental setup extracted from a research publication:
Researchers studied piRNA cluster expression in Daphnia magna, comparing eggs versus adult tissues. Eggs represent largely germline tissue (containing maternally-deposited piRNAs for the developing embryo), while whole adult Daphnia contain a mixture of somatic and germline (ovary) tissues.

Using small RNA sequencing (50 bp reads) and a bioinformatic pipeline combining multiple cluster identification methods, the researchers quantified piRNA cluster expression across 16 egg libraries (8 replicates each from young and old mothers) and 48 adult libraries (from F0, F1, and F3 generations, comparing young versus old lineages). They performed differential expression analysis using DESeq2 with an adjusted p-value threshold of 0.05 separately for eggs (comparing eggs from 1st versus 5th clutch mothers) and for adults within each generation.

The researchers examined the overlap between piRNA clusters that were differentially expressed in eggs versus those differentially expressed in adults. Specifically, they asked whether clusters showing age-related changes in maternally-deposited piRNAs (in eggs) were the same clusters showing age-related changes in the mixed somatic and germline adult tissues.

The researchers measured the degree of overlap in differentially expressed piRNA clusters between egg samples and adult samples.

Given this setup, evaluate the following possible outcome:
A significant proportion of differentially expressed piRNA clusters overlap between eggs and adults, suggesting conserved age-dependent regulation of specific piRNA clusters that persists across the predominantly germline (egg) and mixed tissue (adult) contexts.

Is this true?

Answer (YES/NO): NO